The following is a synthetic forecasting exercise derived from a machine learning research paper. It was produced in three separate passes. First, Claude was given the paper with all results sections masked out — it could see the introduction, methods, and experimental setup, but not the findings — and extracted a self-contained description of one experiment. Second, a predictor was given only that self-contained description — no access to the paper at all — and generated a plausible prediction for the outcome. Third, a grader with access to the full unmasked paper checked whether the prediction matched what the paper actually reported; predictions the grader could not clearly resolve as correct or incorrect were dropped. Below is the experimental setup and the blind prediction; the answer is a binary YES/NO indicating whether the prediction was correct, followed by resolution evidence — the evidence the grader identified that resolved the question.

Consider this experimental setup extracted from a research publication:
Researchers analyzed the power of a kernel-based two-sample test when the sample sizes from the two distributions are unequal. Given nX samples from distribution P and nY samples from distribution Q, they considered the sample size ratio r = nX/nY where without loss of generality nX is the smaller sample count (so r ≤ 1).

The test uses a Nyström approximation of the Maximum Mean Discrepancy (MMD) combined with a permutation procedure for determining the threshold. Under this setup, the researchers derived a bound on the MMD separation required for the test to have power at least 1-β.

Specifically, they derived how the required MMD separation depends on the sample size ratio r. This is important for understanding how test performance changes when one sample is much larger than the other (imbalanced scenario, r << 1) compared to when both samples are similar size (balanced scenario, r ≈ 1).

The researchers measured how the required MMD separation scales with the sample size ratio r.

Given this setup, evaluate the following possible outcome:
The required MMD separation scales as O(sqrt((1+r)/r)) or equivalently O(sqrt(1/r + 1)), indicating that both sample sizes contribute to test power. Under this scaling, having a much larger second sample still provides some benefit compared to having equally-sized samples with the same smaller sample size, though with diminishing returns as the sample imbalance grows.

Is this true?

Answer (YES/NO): YES